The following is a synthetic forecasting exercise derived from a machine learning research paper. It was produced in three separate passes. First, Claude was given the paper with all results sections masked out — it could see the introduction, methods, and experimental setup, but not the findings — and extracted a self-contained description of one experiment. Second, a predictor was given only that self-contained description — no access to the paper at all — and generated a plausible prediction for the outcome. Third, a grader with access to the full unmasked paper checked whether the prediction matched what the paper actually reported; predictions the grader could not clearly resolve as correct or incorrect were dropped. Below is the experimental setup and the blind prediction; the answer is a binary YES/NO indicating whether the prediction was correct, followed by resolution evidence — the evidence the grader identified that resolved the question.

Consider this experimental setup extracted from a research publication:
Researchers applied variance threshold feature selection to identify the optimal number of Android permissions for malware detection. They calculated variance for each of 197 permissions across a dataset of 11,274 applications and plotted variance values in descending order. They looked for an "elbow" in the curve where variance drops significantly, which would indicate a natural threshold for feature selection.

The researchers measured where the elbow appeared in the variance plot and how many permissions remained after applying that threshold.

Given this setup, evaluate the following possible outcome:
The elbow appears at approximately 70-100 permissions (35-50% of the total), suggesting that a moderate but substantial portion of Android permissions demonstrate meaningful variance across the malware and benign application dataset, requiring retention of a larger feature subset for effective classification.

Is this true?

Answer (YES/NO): NO